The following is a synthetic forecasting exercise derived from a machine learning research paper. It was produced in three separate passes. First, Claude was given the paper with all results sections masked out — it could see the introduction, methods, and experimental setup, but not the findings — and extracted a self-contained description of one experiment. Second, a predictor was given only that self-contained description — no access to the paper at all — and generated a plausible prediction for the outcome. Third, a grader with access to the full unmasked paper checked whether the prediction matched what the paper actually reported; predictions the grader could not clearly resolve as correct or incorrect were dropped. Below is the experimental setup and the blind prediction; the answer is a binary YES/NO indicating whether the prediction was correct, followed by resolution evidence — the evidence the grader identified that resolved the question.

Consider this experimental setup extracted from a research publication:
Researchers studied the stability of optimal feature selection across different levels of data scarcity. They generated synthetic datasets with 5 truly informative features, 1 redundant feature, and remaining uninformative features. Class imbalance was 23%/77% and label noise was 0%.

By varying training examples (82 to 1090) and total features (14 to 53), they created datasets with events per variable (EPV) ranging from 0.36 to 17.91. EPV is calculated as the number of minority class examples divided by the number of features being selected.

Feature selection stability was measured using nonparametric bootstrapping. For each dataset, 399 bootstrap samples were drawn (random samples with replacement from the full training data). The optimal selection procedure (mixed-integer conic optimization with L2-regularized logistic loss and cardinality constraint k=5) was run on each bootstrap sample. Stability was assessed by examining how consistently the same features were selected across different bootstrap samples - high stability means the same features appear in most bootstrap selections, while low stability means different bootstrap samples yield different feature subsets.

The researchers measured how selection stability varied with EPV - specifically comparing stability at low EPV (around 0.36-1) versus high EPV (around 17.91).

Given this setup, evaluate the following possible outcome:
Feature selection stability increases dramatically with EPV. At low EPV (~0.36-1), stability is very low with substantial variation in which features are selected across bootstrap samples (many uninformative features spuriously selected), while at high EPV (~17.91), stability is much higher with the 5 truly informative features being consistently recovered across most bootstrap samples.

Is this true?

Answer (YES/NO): YES